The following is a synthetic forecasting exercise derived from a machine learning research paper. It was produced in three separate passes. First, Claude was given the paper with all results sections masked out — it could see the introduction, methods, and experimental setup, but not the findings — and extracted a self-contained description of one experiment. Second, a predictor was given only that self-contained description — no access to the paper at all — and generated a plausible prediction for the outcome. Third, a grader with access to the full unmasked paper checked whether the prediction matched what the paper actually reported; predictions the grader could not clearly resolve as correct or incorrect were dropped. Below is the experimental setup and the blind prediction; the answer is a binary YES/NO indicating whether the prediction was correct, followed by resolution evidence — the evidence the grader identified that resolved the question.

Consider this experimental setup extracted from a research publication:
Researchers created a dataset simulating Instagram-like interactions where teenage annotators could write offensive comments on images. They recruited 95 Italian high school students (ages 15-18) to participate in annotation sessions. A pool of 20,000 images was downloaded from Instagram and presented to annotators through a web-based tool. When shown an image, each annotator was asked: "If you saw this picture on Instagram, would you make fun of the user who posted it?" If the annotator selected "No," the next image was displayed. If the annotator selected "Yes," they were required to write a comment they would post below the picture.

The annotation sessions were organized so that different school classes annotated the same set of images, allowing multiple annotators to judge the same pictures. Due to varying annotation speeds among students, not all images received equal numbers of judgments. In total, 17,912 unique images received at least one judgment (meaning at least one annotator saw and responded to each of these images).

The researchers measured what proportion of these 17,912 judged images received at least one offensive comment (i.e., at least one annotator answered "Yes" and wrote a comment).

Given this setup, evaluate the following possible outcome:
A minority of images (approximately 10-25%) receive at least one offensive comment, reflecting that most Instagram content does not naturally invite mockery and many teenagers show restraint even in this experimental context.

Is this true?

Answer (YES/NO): NO